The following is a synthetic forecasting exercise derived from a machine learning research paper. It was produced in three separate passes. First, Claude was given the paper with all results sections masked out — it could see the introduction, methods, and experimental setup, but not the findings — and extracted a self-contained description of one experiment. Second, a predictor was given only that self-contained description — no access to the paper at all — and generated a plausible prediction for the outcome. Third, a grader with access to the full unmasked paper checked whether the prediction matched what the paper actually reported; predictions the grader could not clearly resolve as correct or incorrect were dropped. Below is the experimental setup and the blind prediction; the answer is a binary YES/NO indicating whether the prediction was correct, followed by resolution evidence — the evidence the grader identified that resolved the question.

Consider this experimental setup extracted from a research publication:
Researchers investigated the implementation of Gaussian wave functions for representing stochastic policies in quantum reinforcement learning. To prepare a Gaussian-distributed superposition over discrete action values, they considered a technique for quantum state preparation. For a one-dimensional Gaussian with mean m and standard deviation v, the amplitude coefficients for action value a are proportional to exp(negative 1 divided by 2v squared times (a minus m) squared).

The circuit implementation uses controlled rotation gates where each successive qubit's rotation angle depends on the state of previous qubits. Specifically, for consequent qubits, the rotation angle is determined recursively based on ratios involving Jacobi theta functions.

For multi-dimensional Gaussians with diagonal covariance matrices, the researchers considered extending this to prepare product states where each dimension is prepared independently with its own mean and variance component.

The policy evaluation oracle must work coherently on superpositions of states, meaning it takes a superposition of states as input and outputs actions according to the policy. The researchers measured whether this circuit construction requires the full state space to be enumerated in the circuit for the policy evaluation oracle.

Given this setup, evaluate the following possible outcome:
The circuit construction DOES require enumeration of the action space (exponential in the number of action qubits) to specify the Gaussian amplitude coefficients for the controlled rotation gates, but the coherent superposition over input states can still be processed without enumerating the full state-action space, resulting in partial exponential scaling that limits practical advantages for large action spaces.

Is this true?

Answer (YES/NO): NO